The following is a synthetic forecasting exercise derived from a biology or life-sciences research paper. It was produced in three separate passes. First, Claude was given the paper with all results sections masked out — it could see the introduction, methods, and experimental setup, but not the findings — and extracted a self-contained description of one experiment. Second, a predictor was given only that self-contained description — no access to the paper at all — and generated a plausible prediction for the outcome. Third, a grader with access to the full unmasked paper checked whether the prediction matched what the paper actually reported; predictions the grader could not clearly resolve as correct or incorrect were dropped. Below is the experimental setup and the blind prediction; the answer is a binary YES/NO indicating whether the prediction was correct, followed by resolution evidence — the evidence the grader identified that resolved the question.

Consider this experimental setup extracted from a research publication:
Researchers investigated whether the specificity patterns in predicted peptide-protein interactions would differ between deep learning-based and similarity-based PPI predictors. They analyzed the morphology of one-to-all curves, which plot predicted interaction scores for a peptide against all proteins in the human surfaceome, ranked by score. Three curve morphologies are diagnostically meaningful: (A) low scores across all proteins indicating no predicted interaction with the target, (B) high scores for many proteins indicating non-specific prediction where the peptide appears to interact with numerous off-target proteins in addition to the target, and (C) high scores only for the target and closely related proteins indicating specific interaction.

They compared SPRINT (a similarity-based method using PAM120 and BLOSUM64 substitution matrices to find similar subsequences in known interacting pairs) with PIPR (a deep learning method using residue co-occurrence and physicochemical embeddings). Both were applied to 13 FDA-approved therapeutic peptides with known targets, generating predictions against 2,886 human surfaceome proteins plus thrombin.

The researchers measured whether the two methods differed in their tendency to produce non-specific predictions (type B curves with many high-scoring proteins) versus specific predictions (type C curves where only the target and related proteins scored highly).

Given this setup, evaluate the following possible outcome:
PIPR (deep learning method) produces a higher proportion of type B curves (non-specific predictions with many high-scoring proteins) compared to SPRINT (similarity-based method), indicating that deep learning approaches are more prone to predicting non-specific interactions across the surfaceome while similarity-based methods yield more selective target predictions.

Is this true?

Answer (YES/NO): YES